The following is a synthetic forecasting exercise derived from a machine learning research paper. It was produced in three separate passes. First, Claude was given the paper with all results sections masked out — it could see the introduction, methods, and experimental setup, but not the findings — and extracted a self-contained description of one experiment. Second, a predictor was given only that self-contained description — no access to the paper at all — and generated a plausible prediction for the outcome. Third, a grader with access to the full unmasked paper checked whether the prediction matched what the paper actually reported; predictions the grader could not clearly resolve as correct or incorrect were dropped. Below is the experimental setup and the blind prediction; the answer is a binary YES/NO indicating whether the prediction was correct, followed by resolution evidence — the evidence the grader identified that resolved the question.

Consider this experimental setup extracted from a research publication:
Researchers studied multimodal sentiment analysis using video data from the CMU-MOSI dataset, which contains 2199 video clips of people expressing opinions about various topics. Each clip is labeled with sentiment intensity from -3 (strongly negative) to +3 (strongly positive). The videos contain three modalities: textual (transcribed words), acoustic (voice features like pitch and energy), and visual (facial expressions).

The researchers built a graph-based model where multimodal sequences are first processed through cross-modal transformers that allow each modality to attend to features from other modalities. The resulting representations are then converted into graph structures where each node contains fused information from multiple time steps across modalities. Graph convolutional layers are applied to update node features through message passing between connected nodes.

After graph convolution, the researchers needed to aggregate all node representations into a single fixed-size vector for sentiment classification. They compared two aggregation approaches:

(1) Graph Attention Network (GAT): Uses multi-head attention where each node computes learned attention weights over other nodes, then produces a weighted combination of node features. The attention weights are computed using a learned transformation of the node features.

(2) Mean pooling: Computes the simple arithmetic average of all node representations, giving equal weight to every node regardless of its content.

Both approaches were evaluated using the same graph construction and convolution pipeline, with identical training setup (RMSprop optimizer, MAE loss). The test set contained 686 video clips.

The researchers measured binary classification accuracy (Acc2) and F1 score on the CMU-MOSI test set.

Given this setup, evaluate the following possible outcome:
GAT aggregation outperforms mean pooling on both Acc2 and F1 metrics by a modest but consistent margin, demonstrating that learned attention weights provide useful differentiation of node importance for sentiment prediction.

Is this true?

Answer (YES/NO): NO